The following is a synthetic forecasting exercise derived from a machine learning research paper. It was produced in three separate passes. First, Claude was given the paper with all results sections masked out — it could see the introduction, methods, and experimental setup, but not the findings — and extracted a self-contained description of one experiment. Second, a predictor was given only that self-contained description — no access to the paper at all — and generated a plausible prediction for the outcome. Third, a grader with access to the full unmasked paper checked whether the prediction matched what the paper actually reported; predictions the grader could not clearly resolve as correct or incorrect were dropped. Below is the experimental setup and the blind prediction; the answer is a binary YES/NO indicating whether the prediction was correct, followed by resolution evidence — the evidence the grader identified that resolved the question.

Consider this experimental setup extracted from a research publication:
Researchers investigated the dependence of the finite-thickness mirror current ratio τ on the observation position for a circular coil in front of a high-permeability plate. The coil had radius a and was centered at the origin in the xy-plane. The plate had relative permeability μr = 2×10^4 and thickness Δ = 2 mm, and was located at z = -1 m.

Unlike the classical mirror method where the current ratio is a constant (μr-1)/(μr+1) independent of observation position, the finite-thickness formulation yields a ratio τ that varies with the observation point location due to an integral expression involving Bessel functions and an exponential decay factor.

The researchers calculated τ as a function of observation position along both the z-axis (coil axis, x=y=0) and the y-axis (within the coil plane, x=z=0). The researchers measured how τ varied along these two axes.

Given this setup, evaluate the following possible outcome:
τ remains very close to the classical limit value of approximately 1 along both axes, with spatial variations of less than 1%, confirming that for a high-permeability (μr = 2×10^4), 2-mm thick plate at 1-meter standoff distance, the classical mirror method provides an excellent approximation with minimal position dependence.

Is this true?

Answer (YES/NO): NO